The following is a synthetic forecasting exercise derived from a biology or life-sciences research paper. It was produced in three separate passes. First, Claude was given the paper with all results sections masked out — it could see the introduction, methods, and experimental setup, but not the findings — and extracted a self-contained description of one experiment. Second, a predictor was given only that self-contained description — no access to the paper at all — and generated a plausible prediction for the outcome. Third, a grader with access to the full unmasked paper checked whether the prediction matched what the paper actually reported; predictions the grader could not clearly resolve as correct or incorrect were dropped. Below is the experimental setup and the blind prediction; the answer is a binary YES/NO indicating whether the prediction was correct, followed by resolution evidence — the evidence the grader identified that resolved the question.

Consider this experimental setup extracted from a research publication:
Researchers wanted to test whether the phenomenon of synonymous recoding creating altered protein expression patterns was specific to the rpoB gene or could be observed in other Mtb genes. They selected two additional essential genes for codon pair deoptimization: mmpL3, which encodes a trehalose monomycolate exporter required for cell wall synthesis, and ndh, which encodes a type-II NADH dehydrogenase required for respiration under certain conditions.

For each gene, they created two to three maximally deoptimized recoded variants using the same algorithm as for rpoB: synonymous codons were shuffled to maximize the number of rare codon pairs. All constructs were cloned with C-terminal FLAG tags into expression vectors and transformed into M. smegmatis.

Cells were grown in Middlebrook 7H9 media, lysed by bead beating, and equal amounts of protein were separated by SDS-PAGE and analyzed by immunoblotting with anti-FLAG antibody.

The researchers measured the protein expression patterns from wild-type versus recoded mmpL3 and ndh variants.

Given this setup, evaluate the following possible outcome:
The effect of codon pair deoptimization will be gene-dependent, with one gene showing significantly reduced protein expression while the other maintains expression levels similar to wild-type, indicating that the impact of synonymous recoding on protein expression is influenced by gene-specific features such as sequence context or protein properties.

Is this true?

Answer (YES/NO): NO